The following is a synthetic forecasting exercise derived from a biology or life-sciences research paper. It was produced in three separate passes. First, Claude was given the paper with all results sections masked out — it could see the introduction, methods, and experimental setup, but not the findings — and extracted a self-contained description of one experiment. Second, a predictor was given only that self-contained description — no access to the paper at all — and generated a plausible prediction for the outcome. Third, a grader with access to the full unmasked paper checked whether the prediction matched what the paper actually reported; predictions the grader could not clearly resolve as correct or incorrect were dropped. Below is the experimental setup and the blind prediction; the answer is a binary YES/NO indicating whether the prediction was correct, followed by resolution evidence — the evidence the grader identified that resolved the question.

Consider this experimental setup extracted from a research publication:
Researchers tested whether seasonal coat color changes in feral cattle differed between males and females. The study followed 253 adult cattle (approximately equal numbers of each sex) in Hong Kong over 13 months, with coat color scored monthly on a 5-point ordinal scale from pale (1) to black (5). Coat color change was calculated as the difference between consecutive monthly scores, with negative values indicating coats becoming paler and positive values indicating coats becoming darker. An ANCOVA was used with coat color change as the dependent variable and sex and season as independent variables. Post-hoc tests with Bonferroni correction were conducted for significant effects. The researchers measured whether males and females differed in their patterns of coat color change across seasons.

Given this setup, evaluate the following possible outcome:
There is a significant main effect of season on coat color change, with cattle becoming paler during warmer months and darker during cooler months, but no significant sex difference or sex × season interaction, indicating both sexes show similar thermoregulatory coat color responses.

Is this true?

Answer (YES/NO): YES